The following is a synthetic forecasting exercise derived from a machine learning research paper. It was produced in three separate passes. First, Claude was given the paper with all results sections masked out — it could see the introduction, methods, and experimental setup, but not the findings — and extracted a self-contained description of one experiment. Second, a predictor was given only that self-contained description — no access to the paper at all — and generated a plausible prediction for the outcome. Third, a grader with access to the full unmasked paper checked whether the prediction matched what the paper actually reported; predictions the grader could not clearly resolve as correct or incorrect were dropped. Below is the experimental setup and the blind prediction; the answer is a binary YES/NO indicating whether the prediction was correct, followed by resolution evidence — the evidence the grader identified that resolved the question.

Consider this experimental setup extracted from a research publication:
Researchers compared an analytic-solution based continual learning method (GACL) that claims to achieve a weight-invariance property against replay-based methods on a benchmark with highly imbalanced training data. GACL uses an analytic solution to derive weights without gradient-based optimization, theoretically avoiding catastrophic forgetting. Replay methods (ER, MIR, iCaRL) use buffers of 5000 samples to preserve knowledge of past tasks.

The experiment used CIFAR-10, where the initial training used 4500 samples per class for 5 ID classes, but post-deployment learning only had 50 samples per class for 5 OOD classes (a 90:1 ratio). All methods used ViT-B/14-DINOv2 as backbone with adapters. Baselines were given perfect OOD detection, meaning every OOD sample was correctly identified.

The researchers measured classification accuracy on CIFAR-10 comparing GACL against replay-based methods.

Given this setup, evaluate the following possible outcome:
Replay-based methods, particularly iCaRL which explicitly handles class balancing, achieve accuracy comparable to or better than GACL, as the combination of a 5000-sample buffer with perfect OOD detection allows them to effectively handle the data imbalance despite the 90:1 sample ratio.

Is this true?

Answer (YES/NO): YES